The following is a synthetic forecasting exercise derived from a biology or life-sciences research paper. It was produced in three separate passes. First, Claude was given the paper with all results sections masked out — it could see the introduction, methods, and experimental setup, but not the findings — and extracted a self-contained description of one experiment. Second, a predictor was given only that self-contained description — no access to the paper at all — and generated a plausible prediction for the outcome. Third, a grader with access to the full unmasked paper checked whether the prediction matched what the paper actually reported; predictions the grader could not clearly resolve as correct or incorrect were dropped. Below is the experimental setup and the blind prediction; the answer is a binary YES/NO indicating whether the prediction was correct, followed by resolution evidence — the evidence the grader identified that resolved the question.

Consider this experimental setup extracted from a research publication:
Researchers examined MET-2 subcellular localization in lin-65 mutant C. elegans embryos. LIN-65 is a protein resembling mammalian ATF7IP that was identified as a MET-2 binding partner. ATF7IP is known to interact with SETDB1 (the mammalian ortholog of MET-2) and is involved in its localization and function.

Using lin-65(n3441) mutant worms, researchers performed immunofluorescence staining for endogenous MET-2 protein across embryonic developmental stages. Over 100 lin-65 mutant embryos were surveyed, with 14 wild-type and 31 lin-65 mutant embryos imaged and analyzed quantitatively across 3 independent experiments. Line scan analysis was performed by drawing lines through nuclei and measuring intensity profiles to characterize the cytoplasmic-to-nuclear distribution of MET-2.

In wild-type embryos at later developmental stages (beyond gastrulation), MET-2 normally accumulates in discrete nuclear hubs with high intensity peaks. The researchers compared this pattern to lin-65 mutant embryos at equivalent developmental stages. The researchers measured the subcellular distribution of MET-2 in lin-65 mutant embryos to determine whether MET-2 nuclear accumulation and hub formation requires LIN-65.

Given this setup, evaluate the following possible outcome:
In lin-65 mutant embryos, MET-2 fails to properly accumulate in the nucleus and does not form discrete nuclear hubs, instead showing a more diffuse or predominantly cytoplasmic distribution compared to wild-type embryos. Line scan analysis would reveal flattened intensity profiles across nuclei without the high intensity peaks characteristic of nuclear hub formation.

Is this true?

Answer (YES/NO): YES